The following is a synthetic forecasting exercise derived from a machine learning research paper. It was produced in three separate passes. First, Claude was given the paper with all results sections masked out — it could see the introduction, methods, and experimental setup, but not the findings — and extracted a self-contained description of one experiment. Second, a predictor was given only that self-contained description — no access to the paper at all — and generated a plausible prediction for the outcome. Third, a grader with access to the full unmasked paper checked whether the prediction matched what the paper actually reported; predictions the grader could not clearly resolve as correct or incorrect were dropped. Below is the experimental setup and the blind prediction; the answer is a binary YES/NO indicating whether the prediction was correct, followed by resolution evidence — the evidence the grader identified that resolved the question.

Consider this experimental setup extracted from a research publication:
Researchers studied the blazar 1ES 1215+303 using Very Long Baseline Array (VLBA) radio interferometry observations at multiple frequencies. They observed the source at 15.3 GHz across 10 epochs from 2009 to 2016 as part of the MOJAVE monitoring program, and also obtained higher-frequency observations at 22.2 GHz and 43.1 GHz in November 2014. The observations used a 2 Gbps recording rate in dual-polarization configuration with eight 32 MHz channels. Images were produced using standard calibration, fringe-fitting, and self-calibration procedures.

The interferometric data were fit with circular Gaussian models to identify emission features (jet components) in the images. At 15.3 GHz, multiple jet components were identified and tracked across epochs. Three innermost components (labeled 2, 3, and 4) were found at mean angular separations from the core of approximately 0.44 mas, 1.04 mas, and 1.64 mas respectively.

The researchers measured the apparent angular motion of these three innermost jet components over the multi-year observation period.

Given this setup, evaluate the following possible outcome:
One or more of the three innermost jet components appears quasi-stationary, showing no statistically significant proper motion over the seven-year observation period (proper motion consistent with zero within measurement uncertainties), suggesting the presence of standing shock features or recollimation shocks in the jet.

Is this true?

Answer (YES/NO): NO